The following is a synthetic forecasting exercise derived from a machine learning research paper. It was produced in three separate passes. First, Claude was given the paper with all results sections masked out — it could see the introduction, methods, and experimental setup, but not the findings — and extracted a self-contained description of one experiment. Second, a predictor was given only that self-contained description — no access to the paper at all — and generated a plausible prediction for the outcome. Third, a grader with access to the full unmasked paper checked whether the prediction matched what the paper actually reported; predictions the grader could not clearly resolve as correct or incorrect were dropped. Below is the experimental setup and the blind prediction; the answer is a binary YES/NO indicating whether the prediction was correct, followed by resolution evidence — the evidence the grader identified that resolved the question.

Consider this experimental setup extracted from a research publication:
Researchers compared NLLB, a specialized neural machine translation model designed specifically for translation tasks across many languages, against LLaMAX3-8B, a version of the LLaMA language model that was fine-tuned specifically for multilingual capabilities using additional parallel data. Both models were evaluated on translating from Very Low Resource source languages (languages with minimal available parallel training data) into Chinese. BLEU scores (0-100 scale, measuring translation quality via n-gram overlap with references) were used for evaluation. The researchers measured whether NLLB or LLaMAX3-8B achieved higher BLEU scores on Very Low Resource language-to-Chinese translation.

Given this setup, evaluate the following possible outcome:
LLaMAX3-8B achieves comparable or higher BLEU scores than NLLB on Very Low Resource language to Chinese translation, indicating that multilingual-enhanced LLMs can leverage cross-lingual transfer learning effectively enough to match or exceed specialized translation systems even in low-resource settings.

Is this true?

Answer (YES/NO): NO